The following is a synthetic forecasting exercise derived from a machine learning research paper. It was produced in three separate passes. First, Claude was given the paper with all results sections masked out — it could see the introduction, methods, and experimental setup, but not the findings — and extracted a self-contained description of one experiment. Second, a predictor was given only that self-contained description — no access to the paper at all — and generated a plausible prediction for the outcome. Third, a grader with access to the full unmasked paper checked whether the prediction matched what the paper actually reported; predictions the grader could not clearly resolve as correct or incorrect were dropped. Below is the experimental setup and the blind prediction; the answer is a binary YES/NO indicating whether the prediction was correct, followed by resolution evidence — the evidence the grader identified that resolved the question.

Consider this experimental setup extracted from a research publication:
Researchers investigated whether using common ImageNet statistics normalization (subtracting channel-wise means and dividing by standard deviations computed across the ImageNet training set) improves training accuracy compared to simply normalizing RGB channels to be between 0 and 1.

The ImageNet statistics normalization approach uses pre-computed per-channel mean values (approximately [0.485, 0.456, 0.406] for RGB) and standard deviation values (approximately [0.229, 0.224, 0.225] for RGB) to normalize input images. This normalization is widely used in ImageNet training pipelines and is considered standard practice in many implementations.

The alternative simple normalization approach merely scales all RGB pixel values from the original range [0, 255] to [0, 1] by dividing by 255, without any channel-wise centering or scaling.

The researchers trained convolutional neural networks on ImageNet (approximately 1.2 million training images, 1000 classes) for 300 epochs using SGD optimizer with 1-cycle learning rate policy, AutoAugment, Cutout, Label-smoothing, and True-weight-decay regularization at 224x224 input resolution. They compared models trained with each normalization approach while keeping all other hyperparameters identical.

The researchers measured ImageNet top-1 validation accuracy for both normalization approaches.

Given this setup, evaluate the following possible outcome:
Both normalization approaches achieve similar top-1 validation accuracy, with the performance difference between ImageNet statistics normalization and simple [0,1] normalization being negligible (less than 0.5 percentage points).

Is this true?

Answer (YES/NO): YES